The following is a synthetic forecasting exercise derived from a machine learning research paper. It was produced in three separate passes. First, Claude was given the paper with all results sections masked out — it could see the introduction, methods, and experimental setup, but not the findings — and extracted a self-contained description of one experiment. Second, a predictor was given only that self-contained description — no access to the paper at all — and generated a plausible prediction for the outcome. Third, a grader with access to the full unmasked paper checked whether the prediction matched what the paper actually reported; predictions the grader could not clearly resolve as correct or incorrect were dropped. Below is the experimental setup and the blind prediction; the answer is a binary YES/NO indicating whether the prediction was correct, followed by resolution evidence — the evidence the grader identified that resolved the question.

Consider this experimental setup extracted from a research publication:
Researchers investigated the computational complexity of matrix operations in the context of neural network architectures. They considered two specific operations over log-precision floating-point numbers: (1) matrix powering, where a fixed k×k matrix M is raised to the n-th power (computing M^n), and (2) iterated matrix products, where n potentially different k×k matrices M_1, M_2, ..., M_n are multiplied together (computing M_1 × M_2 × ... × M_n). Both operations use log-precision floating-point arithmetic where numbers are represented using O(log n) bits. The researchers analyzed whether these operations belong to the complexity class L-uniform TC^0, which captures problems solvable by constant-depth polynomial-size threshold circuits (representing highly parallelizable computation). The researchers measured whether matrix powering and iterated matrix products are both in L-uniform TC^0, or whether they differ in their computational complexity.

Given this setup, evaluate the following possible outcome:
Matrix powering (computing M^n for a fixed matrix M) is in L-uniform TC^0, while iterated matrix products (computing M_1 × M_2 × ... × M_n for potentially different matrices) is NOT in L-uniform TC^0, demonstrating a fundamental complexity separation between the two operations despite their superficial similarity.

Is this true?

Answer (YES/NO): YES